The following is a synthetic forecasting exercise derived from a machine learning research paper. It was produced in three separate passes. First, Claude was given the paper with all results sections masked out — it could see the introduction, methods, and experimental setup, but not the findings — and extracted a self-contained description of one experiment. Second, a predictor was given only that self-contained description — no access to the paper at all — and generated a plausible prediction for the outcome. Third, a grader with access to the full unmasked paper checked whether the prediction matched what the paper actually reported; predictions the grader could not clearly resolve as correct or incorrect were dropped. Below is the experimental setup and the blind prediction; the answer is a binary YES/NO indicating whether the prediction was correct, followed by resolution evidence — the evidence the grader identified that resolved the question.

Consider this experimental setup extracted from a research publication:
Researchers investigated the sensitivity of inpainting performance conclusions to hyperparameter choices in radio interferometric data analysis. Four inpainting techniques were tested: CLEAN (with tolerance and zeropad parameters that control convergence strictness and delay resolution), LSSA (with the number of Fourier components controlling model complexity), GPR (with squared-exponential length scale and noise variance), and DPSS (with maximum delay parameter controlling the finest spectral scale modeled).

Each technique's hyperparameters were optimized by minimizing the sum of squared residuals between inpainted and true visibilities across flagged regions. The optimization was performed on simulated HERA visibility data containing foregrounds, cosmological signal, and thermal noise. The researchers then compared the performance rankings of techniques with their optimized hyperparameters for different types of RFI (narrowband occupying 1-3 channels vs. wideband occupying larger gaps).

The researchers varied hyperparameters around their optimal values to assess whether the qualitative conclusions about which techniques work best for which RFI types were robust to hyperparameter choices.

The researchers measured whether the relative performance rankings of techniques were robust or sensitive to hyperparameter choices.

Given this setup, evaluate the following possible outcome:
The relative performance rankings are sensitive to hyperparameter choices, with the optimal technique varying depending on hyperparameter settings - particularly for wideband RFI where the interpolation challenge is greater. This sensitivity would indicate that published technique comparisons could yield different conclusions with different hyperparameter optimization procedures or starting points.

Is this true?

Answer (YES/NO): YES